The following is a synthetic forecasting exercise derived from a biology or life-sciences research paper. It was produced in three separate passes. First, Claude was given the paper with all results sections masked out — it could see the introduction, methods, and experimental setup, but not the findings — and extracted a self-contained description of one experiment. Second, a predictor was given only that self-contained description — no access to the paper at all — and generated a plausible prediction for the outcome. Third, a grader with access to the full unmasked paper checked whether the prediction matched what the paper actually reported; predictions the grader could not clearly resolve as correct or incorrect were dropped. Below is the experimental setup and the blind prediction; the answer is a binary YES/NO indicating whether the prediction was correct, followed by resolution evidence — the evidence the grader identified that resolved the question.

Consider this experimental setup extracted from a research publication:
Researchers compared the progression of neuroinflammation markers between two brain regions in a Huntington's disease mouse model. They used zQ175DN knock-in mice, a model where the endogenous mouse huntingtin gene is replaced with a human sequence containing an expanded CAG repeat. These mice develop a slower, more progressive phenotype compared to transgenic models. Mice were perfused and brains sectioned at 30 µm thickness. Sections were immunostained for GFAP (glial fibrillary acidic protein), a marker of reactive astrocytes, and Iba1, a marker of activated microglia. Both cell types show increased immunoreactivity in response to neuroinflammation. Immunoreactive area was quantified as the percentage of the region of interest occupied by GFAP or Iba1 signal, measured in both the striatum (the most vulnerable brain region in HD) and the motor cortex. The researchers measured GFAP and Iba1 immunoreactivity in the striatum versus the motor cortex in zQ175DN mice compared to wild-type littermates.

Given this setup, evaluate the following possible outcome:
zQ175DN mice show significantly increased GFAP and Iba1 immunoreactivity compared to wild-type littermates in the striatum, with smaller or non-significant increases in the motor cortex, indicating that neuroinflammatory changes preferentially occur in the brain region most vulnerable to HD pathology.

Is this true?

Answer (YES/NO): NO